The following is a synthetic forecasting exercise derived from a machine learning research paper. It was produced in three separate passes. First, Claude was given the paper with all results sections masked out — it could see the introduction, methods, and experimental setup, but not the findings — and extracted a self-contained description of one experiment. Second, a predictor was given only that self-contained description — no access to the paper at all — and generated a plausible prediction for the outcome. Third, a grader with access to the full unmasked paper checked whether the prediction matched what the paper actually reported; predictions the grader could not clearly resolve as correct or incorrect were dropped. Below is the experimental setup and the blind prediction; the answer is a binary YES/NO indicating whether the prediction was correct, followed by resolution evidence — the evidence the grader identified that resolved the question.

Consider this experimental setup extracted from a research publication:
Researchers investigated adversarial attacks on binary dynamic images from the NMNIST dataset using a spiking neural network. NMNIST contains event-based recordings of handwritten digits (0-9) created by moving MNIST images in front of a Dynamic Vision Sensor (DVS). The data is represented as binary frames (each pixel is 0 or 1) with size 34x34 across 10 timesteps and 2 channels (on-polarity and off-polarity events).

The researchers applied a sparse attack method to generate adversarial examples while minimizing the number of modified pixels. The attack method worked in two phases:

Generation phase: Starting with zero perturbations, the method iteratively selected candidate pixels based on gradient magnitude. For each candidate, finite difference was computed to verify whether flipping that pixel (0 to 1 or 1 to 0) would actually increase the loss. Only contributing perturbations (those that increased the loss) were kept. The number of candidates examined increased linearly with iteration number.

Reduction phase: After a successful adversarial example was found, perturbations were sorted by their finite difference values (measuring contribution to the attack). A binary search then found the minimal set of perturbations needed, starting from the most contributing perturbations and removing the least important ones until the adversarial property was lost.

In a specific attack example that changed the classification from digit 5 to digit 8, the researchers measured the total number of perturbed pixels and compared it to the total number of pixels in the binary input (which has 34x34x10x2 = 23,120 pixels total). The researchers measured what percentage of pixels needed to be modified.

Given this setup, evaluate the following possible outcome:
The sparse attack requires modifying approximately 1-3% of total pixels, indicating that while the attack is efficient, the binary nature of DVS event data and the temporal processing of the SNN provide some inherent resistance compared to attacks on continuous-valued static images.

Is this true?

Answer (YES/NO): NO